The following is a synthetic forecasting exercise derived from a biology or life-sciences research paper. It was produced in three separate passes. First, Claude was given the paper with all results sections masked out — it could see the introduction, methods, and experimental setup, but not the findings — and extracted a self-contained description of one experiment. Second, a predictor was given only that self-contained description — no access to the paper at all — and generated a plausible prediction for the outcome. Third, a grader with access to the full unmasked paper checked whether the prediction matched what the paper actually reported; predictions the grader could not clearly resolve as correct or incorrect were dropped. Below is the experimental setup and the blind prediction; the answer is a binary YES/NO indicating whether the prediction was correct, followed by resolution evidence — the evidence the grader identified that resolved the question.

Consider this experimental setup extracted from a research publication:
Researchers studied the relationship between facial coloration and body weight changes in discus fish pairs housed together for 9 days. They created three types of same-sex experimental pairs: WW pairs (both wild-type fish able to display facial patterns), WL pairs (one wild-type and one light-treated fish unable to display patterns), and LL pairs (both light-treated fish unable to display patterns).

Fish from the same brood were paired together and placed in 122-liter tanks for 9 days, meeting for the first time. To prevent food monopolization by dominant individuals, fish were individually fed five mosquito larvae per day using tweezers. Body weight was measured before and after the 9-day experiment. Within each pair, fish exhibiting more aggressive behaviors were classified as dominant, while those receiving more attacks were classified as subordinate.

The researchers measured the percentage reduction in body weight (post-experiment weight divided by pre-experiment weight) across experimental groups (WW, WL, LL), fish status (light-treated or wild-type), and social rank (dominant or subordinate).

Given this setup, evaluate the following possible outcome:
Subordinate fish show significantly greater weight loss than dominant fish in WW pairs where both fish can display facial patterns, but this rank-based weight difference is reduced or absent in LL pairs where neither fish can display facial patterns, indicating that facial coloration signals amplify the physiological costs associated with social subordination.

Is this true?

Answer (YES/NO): NO